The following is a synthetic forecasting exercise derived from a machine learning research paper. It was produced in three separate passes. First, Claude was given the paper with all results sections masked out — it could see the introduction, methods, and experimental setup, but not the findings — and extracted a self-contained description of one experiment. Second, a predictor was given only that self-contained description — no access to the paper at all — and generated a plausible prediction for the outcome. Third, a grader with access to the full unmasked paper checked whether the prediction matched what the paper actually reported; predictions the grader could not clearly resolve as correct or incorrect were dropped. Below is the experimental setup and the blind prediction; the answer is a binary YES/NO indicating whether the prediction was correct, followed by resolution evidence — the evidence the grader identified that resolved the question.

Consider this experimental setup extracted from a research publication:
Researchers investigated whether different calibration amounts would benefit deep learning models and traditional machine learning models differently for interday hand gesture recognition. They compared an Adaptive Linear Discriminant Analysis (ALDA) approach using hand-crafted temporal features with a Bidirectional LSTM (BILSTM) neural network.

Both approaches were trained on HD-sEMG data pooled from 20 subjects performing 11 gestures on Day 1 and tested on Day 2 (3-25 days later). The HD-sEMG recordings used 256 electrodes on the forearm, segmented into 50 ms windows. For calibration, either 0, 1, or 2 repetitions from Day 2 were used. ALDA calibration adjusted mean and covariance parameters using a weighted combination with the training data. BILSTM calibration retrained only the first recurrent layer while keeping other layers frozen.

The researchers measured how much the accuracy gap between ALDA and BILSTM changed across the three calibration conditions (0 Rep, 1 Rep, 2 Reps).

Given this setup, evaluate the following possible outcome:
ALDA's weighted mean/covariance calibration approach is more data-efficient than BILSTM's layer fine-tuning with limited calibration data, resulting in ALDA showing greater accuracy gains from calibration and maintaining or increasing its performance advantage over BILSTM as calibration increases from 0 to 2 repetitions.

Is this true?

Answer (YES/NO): NO